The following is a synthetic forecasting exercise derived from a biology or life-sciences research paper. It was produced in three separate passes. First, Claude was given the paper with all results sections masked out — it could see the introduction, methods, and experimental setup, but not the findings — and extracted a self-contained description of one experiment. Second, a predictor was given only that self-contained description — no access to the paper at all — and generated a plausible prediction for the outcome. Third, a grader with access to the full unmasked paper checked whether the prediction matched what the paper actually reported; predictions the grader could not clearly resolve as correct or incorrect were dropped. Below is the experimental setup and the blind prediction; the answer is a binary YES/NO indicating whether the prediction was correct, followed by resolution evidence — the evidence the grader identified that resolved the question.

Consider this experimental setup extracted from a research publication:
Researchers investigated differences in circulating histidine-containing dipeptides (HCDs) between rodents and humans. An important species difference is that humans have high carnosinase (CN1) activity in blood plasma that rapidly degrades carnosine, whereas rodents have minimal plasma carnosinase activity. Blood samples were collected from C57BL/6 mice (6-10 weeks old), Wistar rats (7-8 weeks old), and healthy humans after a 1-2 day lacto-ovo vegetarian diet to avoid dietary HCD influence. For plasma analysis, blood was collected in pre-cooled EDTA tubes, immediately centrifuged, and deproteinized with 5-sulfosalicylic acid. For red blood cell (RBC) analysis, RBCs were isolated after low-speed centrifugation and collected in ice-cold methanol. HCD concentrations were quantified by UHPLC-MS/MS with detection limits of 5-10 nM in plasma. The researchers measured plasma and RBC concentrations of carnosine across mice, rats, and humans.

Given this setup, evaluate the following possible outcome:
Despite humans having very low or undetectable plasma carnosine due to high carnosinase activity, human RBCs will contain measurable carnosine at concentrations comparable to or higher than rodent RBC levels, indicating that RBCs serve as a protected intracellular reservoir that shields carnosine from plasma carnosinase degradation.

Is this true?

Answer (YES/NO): YES